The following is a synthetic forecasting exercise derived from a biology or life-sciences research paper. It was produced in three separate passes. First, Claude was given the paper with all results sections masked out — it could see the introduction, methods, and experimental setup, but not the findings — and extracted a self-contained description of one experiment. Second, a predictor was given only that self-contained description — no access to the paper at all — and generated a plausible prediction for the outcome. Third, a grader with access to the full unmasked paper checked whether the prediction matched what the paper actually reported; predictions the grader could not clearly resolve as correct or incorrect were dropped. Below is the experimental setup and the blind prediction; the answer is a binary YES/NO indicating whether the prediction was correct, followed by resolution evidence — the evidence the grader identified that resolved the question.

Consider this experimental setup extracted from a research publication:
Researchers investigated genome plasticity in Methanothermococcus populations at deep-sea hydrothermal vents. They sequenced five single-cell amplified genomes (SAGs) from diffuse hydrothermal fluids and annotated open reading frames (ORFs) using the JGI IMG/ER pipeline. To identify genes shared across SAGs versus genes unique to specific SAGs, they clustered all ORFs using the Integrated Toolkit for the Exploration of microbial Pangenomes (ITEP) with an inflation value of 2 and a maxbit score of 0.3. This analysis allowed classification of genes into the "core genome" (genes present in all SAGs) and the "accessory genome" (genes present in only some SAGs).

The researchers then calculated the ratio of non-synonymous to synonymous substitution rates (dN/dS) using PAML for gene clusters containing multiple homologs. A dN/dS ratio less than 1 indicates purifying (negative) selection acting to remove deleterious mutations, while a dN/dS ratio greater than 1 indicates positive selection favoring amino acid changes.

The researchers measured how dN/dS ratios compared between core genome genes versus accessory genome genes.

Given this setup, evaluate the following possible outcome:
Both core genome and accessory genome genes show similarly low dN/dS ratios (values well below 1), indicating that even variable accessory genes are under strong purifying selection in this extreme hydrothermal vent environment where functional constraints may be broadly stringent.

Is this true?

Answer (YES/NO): NO